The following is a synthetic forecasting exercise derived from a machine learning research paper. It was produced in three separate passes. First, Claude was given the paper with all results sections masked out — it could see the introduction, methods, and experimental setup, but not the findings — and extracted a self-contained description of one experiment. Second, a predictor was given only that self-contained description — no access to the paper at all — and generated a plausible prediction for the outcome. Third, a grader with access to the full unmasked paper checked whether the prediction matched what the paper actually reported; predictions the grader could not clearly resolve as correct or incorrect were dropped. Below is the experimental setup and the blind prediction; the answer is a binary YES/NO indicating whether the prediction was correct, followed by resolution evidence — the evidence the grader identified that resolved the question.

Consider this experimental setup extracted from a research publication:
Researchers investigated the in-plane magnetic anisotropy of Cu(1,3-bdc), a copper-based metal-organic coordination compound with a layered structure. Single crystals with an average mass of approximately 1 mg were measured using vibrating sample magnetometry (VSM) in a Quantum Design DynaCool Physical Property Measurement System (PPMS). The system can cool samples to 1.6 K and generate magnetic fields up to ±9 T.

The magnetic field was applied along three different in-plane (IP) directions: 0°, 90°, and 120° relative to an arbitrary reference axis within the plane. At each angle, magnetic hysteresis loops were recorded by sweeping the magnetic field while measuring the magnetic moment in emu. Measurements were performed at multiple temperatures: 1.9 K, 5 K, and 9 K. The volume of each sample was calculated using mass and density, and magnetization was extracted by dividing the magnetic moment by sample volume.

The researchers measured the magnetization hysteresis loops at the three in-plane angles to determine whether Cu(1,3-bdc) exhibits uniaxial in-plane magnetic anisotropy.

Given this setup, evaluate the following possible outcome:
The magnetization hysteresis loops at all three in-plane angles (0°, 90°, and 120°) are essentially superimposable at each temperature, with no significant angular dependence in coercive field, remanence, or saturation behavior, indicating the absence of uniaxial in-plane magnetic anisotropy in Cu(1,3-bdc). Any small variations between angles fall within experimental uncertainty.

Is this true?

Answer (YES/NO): YES